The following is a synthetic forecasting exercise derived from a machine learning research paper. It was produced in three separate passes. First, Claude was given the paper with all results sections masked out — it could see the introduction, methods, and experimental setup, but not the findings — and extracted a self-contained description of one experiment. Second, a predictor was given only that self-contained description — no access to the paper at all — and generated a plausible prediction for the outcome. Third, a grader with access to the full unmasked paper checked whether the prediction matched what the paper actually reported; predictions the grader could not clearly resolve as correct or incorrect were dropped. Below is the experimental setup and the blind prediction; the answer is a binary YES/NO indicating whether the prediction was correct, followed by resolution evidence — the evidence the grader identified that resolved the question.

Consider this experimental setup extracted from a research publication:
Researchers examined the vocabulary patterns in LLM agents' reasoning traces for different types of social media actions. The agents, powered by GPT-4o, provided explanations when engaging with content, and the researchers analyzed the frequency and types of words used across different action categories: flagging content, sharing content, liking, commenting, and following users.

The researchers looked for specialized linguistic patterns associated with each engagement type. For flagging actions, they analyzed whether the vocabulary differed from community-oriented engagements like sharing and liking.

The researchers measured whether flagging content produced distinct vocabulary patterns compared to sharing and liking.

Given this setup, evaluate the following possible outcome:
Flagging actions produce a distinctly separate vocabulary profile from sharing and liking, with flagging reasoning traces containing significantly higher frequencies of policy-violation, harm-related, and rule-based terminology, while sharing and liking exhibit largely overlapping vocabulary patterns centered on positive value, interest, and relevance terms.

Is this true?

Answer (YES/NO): NO